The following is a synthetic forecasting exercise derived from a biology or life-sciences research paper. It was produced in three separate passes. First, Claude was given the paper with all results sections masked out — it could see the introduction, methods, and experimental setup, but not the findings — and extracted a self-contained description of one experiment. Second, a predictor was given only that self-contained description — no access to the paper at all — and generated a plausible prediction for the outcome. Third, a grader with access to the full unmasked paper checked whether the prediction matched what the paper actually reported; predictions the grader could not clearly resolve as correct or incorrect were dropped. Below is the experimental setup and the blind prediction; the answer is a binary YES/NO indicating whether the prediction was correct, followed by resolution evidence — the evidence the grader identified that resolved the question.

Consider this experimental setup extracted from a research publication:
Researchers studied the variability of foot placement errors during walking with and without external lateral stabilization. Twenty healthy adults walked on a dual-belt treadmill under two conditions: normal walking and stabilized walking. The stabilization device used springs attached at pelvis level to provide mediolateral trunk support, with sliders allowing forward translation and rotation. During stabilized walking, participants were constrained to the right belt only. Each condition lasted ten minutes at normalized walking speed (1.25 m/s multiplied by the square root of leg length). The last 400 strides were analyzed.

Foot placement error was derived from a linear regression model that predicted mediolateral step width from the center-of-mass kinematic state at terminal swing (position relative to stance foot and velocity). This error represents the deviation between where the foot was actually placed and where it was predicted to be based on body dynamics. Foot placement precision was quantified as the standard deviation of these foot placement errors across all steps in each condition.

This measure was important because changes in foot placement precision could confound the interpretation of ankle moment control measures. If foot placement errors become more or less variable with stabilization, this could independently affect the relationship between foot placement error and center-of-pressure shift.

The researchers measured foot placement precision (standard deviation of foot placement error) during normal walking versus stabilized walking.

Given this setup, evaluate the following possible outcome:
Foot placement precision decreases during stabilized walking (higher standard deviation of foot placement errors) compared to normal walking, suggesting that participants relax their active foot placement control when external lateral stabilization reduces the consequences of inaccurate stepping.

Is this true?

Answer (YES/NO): NO